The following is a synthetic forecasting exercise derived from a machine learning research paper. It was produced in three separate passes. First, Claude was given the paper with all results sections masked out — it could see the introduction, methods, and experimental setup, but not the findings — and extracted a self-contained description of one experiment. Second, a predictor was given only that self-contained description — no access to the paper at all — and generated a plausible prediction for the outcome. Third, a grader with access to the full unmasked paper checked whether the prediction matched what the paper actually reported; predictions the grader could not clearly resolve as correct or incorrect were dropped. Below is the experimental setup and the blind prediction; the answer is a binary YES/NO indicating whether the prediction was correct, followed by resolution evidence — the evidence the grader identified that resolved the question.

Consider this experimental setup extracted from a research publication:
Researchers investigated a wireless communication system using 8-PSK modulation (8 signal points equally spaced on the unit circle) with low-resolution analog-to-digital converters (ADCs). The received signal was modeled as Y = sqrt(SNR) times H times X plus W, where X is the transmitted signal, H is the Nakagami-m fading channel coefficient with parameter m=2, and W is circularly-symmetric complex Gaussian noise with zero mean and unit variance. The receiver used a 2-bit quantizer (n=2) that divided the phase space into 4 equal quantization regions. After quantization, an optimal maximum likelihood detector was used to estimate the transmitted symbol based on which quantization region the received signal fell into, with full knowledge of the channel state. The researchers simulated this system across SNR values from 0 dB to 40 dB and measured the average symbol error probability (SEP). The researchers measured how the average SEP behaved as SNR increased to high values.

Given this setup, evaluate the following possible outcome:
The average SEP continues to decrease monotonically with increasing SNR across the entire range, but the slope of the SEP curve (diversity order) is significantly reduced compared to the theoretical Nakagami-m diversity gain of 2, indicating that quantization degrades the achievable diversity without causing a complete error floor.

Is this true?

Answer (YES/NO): NO